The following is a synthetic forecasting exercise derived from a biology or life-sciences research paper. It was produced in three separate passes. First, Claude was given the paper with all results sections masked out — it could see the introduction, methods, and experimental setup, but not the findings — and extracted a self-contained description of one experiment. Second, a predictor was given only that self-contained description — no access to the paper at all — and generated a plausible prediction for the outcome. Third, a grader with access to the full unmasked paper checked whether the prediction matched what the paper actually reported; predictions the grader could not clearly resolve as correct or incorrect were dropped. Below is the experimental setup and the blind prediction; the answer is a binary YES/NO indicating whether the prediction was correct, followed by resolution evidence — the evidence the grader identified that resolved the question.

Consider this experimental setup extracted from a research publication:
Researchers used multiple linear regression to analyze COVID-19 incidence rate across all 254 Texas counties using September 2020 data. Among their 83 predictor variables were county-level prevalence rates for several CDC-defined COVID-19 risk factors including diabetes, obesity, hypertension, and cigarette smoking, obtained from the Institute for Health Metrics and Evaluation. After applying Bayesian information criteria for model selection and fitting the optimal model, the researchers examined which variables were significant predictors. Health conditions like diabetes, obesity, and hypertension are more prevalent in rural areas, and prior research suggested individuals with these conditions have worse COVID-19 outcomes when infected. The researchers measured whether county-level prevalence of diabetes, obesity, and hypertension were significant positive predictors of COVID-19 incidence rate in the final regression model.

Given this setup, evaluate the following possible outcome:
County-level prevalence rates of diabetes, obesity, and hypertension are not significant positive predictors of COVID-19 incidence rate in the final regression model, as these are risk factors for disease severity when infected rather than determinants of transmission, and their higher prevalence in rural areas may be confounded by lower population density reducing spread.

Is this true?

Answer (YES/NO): YES